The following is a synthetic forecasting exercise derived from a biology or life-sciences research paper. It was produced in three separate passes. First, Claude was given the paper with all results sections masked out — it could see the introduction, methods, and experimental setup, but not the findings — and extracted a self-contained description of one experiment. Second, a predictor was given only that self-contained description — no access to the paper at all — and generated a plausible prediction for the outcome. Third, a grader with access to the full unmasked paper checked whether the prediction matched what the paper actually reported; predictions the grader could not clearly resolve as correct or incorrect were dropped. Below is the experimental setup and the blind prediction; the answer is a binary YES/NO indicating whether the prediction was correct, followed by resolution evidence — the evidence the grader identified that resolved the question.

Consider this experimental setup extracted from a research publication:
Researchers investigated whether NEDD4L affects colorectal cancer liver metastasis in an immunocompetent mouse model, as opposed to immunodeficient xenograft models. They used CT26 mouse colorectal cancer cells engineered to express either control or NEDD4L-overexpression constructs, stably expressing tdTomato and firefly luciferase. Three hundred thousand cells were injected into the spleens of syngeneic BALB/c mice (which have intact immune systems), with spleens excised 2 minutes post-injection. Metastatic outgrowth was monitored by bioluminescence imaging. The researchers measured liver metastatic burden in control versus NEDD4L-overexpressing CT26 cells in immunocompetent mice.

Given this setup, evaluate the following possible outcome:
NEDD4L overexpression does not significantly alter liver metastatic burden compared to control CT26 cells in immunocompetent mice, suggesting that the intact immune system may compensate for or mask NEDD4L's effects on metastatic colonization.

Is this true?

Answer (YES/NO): NO